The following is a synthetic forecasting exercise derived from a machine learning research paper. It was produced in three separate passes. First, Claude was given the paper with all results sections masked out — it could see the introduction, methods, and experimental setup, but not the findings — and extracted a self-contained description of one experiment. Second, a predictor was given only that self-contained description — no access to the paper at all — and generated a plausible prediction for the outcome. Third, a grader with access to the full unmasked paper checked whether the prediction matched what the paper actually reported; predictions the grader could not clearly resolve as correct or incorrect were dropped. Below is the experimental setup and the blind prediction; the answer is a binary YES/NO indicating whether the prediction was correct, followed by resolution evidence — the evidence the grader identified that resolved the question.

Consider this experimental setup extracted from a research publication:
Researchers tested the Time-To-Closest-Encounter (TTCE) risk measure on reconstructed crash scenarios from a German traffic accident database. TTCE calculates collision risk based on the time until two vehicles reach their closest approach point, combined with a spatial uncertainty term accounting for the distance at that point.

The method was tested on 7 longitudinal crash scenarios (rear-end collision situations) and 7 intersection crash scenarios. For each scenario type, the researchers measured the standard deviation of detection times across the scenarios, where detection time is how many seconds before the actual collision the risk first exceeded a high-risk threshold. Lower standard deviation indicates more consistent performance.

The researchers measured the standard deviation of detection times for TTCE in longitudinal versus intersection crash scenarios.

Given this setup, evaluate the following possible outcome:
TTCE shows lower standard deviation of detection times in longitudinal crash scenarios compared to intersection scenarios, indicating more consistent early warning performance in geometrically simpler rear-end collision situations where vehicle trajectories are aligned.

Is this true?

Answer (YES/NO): NO